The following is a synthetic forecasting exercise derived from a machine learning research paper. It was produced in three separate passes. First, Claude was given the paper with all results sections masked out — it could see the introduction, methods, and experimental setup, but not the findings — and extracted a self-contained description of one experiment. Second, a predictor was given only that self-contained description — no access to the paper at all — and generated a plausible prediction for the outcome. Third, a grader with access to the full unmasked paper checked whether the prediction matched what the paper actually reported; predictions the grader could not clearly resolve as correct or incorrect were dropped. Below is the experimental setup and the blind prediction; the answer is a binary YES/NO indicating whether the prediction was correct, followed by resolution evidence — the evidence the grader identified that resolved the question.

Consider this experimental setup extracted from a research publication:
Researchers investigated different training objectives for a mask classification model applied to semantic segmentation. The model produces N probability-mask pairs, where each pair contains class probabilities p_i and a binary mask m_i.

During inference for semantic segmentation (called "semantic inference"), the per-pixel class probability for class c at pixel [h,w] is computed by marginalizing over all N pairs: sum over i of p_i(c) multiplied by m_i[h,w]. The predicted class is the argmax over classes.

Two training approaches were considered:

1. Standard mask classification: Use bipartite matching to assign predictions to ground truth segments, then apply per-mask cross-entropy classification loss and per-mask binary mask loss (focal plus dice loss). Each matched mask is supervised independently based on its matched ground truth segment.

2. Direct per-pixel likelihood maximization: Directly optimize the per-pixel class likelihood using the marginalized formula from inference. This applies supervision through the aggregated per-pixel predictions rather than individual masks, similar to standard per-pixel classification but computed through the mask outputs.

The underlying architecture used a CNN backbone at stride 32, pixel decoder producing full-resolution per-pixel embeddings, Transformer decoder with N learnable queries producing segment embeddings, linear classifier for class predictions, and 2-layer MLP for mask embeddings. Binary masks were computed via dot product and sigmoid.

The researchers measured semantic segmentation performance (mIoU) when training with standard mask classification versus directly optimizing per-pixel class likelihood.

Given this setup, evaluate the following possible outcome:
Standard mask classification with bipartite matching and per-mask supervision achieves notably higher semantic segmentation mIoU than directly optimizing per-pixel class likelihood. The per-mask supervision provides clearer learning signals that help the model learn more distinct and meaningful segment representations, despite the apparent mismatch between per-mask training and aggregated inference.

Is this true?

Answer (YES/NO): YES